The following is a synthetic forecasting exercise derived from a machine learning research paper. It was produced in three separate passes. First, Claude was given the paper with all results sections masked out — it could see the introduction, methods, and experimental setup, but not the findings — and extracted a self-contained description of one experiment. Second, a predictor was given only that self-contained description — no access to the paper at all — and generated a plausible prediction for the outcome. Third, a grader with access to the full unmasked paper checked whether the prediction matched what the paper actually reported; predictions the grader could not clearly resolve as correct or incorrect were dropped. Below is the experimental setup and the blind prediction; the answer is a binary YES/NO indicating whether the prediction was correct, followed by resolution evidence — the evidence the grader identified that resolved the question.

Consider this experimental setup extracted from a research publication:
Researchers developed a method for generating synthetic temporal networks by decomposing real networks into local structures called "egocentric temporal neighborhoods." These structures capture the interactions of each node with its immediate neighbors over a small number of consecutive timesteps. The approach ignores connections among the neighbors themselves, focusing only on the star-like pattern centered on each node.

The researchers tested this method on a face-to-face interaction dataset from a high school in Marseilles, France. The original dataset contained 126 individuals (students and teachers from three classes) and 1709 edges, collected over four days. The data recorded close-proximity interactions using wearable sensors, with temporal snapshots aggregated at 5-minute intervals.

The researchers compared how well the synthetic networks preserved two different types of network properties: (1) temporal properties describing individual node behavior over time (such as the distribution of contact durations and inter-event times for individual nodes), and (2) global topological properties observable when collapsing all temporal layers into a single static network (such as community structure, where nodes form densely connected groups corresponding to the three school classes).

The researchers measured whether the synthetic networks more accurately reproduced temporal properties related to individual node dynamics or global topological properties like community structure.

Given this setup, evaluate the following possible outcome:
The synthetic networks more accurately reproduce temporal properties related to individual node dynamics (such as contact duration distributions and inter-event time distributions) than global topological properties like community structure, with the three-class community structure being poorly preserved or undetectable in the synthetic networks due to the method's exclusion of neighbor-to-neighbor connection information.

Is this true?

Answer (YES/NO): YES